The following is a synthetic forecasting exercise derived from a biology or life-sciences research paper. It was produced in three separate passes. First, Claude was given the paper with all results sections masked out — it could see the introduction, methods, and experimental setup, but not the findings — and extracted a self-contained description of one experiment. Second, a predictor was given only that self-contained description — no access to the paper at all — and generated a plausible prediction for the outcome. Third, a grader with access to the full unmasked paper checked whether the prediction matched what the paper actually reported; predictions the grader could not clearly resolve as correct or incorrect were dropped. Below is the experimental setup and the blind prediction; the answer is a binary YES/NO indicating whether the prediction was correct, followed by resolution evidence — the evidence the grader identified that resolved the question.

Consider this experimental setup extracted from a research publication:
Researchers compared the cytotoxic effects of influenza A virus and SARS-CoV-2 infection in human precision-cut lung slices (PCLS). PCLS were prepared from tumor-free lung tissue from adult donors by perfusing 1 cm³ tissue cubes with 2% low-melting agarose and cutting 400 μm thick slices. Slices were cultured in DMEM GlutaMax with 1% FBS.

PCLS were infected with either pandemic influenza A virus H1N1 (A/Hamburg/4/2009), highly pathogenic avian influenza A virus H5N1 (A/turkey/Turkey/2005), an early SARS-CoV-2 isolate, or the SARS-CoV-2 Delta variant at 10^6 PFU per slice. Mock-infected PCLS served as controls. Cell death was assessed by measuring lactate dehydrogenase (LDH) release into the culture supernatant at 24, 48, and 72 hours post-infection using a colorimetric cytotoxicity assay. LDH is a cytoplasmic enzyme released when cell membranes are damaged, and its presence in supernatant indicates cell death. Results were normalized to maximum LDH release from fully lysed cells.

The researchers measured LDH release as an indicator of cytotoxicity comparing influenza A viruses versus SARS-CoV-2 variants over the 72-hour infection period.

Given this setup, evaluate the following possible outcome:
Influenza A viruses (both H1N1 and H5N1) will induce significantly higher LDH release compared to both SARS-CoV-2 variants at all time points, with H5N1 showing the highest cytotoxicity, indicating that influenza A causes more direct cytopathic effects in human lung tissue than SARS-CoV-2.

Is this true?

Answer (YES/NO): YES